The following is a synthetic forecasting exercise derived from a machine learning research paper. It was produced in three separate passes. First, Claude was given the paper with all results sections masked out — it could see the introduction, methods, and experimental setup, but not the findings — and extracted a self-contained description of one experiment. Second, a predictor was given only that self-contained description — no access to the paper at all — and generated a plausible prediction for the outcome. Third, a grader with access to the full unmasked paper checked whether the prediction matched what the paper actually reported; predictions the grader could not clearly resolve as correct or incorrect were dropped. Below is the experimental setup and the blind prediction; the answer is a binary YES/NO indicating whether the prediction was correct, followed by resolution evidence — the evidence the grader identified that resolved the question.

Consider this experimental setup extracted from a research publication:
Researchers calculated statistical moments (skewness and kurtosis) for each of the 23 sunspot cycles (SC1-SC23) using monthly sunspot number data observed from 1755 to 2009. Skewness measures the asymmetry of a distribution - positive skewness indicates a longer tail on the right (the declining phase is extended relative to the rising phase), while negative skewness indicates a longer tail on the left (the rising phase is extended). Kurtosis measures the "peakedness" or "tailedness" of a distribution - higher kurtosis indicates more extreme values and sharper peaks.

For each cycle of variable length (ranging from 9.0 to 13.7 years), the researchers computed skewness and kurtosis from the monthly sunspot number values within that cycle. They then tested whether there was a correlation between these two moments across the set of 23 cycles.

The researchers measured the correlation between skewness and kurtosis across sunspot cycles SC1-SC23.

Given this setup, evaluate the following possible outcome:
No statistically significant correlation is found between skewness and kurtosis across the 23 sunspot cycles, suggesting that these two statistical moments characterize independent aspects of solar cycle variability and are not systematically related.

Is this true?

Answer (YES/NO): NO